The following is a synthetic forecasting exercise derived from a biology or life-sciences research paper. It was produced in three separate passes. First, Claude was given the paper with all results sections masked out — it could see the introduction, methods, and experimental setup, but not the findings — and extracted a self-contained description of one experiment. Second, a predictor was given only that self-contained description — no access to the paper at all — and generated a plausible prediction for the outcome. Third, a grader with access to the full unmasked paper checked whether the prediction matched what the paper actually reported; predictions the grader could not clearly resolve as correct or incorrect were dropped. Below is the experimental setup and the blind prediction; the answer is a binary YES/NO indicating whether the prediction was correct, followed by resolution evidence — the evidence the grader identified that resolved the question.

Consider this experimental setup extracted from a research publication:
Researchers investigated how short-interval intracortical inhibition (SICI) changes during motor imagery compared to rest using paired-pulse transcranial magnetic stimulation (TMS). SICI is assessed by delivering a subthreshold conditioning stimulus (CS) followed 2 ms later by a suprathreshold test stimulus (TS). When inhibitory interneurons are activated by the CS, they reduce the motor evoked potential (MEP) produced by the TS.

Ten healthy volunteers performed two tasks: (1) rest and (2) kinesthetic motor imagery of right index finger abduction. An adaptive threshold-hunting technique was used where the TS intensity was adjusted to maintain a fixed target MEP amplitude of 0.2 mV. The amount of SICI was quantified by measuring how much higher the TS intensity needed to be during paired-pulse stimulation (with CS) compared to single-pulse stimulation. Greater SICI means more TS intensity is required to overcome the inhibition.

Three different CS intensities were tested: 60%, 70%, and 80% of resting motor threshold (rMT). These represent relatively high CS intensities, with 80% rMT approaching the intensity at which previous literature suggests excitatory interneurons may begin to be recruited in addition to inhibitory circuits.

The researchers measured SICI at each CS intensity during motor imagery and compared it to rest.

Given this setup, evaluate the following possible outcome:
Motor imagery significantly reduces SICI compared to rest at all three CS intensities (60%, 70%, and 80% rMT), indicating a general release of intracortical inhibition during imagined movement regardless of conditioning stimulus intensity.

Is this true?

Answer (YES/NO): NO